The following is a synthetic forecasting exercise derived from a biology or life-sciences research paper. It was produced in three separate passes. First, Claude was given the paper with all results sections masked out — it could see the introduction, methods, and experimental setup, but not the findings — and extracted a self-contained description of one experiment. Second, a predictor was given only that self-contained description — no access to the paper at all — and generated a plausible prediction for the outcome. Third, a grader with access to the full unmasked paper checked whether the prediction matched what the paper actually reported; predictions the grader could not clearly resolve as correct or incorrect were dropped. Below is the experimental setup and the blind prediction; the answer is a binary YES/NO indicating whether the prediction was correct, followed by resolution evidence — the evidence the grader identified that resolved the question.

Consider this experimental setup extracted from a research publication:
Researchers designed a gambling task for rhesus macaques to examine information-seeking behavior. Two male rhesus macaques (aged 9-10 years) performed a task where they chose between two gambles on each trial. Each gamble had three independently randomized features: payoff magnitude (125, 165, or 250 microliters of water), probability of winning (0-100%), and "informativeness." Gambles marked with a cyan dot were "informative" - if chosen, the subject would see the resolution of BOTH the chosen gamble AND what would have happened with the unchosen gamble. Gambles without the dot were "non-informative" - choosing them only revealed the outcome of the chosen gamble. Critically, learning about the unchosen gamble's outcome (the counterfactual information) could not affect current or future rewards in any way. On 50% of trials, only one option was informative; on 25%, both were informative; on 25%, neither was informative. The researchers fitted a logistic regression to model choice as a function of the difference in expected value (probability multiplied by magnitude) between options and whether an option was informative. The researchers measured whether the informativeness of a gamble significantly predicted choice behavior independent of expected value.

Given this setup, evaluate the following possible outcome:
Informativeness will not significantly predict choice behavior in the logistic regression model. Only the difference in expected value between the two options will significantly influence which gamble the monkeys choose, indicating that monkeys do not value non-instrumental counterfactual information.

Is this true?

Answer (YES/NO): NO